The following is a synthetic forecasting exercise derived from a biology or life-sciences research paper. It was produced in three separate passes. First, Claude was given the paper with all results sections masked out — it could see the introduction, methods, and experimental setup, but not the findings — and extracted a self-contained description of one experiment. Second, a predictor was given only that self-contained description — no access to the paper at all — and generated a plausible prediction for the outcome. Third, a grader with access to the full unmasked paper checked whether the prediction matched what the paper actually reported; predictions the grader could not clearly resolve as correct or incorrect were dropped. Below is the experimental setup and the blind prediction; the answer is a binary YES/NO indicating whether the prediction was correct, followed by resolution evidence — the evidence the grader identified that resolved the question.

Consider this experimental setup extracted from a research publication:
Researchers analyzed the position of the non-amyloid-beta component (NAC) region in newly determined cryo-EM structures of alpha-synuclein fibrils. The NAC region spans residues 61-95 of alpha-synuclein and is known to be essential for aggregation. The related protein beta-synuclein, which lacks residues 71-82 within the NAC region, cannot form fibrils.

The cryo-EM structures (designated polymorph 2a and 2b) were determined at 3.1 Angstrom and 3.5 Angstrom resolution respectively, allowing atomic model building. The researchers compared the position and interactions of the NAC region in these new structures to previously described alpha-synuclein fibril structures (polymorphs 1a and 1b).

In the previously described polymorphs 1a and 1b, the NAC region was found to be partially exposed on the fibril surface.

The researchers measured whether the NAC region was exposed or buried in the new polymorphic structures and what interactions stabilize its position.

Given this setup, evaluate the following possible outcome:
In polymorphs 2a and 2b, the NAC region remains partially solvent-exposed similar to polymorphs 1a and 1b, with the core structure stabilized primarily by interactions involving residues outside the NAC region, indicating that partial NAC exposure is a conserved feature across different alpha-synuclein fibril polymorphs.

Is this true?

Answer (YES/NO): NO